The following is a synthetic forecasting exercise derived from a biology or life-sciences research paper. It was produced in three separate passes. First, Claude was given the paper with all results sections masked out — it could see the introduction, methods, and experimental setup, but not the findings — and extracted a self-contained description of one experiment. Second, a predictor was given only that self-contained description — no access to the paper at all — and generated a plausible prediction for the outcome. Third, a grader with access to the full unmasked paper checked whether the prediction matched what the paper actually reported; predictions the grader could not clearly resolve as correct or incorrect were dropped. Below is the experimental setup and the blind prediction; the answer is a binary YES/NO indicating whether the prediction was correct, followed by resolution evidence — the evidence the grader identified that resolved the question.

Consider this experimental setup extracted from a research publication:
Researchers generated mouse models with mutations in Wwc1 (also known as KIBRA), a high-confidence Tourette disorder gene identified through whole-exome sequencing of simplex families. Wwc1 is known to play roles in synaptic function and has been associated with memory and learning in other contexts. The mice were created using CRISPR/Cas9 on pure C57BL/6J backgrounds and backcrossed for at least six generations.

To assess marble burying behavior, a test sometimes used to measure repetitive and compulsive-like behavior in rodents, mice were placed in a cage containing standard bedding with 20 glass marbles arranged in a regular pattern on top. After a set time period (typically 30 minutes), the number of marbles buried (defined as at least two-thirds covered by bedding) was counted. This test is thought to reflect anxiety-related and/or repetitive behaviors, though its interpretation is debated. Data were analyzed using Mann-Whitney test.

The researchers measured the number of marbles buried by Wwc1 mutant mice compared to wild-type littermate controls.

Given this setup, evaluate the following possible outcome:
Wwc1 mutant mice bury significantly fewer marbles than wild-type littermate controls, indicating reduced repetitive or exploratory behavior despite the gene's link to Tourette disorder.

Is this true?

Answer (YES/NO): NO